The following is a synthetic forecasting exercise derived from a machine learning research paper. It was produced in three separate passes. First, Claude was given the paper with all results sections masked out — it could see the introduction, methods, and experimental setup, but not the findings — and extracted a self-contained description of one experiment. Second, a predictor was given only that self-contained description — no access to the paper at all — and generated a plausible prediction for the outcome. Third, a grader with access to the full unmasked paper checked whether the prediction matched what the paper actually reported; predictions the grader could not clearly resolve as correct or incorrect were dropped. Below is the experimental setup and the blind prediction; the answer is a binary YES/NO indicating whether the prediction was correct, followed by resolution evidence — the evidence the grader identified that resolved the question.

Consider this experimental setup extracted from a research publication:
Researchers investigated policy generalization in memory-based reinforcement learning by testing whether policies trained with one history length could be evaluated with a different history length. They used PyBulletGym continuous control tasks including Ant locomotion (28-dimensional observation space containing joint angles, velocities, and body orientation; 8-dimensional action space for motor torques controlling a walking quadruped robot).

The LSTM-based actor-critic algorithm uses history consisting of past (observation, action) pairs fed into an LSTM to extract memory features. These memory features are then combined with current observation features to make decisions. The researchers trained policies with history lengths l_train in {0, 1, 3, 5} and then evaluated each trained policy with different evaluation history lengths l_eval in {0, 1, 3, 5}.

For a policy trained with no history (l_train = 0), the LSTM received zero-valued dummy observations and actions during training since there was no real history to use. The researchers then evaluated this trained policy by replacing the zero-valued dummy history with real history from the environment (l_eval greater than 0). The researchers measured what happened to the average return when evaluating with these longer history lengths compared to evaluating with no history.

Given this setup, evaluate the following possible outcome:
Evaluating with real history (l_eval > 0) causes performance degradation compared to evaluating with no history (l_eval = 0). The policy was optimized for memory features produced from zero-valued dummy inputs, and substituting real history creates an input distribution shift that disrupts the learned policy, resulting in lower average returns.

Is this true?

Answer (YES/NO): NO